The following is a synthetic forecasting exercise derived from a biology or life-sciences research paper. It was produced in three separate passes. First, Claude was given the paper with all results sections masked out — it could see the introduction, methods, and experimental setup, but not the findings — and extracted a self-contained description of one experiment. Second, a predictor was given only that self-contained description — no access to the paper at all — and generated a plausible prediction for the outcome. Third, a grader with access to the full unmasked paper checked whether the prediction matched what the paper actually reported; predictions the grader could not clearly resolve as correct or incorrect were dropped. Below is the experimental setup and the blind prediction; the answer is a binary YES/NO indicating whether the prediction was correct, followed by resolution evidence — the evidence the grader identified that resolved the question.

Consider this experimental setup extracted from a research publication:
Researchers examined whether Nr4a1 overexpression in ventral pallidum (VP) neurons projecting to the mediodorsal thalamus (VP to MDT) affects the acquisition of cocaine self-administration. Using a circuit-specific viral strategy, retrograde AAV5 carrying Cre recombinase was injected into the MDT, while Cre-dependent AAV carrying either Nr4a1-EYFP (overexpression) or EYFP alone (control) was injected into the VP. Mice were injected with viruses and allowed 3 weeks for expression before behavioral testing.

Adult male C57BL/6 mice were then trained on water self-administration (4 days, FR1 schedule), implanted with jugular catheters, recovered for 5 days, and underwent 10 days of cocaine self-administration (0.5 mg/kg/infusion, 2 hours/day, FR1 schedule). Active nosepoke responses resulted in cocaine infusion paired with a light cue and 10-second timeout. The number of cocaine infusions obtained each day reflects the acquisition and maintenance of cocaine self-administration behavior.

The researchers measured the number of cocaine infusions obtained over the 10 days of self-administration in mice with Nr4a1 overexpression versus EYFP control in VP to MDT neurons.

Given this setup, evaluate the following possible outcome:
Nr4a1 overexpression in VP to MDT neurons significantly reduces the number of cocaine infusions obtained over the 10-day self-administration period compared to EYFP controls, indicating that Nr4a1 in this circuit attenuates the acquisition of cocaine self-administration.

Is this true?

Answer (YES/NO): NO